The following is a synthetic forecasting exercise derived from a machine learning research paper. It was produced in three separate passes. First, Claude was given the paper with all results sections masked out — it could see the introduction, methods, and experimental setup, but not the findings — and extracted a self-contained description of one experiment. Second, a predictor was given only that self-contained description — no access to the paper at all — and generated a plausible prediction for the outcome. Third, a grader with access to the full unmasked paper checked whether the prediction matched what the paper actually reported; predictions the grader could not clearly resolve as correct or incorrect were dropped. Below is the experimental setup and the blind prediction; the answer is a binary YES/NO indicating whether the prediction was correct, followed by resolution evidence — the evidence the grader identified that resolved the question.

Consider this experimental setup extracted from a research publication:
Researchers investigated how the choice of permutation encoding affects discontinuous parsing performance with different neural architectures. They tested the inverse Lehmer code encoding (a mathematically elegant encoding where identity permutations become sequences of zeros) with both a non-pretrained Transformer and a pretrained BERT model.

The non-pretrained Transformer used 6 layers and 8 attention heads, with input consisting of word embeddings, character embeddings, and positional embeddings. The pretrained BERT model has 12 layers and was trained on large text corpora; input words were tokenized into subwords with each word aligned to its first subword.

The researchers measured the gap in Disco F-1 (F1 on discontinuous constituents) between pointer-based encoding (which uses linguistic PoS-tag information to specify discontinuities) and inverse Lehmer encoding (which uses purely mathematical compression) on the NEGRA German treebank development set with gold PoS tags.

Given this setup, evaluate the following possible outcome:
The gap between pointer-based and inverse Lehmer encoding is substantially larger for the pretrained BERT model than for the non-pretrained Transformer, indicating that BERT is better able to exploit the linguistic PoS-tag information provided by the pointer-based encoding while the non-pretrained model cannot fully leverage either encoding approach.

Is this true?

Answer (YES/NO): YES